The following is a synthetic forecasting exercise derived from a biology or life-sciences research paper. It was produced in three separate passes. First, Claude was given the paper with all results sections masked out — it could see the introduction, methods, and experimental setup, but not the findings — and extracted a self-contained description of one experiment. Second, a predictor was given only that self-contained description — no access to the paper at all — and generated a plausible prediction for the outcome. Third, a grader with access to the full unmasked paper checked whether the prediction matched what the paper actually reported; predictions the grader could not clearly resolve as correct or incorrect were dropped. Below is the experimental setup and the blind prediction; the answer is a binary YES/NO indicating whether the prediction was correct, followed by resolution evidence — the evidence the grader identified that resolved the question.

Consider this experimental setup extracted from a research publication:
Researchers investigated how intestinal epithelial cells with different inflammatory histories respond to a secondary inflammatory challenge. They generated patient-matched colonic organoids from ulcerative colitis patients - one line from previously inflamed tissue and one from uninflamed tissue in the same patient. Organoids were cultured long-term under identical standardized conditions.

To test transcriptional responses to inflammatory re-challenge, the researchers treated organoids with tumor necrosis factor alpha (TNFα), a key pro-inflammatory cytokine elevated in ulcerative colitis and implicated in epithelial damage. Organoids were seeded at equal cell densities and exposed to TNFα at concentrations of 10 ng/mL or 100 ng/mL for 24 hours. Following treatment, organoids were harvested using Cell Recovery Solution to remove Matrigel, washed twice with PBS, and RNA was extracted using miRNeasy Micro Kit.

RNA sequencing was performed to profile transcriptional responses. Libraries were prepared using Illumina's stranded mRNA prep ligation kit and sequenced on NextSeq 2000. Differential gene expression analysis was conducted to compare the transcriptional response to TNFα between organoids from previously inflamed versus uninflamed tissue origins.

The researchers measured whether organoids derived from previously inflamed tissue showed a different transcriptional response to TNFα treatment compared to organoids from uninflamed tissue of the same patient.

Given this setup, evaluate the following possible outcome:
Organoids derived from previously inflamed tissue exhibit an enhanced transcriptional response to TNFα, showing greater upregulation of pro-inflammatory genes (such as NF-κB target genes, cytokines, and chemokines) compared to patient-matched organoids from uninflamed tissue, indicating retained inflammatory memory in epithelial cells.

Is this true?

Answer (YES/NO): YES